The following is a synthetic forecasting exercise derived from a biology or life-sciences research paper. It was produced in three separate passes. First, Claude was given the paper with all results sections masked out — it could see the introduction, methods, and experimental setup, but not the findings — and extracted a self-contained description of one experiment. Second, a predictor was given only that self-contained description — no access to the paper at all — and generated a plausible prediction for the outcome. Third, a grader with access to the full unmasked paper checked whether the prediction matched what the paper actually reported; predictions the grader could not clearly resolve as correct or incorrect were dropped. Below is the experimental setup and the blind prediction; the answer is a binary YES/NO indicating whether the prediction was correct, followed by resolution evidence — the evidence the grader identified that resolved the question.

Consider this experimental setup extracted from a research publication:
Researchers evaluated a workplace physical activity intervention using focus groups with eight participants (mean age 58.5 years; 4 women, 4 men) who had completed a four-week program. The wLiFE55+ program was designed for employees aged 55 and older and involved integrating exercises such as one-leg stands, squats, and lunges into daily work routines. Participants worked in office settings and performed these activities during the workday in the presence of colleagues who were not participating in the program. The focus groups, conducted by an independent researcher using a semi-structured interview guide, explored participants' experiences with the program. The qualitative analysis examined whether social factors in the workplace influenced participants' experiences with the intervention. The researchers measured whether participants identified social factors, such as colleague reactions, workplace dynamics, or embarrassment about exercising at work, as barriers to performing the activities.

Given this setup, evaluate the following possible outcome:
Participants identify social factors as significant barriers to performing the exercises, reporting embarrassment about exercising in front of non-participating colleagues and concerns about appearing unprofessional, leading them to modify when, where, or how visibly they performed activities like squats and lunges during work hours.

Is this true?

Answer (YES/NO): NO